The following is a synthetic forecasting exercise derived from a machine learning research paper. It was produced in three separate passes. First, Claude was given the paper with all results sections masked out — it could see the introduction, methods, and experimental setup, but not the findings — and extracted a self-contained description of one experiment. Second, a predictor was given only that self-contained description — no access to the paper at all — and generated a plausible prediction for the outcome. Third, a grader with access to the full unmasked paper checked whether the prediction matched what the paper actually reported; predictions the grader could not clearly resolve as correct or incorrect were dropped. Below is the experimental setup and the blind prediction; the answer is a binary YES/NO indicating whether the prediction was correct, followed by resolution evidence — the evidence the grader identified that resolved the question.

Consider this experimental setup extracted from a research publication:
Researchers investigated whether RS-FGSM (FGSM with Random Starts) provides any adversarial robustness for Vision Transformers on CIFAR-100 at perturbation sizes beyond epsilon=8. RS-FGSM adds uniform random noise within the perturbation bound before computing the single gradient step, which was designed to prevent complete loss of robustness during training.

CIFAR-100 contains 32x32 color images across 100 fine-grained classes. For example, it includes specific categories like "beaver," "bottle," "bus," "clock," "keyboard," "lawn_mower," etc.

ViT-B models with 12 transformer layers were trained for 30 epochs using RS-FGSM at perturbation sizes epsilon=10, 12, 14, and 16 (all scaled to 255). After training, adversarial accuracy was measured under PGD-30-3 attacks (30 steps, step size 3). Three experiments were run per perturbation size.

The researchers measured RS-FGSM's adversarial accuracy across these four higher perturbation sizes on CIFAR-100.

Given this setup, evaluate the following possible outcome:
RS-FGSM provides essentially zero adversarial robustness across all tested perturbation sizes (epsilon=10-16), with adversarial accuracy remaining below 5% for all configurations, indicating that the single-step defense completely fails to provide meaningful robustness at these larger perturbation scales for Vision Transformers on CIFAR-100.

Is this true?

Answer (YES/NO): YES